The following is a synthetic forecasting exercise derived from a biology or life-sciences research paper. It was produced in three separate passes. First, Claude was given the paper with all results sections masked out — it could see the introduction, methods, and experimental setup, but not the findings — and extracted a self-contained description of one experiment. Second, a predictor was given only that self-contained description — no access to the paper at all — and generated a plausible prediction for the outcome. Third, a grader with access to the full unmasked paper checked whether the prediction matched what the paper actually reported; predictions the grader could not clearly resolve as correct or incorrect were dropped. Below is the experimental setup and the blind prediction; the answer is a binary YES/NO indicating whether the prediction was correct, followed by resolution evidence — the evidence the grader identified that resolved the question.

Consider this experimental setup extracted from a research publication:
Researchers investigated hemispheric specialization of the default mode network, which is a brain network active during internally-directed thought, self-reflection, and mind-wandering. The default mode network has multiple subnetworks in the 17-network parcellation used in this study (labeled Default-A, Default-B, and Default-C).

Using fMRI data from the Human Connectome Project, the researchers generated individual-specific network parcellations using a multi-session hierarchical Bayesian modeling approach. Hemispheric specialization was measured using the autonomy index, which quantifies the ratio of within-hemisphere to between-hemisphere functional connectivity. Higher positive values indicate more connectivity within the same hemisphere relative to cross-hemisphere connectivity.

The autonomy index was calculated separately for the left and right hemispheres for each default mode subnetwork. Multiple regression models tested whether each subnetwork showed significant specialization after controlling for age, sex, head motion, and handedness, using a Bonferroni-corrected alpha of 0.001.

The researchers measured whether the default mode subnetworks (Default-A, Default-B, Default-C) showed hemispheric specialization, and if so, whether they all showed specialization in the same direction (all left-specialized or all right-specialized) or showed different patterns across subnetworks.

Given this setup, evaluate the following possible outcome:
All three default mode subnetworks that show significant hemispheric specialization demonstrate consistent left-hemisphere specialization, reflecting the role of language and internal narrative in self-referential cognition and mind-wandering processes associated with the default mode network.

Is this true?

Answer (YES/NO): NO